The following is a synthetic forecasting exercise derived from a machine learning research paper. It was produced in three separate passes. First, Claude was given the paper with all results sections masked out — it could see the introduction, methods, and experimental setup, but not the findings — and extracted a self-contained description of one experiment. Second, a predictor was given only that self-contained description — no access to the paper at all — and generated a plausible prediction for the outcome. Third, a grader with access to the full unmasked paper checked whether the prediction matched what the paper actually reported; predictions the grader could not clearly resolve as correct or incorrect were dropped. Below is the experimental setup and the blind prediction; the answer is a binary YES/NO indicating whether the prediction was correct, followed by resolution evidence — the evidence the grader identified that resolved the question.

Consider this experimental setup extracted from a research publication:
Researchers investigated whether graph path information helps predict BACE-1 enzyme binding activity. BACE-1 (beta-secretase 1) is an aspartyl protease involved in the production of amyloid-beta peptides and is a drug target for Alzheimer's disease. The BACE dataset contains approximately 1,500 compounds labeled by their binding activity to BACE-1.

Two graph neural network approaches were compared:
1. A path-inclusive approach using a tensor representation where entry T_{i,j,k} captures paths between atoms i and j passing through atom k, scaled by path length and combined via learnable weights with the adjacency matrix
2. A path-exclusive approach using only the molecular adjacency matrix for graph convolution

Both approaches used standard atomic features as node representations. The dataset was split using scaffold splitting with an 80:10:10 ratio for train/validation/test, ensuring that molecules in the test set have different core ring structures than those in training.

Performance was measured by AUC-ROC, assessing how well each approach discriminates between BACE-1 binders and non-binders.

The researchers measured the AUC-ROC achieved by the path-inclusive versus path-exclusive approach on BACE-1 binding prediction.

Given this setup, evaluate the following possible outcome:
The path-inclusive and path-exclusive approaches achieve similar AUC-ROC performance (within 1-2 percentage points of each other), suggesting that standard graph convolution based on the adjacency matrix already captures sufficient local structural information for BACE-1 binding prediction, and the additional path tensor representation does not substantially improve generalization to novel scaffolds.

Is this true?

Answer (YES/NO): NO